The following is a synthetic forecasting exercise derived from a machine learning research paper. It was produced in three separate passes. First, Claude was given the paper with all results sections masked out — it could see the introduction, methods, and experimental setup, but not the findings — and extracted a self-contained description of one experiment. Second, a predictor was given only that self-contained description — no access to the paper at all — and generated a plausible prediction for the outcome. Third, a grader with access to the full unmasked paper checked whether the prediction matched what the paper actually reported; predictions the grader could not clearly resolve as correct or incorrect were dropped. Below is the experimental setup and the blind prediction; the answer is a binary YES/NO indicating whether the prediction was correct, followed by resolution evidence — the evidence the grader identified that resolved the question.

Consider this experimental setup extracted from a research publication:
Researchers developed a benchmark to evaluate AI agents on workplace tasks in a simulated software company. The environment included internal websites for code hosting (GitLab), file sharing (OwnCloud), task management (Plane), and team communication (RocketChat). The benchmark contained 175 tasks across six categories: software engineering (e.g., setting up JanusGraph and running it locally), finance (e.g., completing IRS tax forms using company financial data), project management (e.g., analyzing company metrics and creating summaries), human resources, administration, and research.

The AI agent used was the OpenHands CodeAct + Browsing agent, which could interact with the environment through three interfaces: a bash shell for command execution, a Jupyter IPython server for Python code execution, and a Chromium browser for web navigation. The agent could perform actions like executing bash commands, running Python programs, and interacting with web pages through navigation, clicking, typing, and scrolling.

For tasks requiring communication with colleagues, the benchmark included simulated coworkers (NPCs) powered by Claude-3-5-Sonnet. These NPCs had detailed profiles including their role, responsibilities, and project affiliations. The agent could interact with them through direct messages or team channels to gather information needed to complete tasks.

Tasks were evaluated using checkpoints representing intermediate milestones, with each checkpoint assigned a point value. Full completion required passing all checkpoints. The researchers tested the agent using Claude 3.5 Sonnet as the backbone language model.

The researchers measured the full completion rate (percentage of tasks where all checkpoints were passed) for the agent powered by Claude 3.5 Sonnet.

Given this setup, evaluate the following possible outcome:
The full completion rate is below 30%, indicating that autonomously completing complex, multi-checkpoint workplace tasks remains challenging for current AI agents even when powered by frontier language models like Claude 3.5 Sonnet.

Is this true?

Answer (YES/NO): YES